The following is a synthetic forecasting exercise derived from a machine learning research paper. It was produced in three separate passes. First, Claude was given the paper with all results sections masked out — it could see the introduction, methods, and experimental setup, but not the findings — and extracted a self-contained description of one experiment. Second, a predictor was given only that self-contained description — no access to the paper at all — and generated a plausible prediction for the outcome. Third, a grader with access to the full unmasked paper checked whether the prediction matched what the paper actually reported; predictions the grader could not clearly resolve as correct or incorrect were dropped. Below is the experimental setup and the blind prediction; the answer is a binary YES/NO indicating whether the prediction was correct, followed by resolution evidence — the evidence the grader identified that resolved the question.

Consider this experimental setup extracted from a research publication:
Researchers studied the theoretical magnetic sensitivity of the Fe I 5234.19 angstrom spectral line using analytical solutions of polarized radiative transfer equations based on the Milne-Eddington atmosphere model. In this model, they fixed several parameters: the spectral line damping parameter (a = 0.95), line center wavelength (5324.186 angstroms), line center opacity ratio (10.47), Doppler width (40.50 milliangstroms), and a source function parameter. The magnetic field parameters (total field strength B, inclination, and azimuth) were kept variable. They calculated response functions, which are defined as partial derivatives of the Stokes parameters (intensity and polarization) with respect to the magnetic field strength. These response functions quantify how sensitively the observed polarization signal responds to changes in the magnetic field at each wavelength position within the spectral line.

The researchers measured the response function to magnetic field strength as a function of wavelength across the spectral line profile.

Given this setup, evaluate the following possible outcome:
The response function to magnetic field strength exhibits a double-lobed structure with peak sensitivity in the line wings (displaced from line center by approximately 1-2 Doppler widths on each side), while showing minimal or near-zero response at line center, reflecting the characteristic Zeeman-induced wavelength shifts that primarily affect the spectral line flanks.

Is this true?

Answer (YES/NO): NO